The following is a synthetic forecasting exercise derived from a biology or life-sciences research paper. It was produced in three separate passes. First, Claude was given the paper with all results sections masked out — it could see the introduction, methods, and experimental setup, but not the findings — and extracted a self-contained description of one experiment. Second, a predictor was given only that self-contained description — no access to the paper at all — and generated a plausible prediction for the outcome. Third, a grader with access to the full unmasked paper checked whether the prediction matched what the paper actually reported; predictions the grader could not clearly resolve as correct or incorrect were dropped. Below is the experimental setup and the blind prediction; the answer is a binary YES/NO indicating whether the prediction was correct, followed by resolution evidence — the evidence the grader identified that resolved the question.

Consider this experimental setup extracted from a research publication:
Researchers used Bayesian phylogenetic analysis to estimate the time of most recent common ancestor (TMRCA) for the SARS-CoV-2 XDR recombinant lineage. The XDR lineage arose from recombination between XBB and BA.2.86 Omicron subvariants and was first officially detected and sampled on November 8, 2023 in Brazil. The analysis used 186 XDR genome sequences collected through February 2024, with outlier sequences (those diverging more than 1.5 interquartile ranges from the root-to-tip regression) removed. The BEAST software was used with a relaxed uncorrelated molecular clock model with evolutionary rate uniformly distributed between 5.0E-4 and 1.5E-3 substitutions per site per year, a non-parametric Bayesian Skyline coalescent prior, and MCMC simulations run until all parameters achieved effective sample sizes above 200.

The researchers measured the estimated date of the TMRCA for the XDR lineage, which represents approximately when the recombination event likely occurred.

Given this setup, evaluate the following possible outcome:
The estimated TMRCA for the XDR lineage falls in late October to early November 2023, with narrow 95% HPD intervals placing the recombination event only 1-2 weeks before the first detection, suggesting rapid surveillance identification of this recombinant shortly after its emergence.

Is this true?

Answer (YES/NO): YES